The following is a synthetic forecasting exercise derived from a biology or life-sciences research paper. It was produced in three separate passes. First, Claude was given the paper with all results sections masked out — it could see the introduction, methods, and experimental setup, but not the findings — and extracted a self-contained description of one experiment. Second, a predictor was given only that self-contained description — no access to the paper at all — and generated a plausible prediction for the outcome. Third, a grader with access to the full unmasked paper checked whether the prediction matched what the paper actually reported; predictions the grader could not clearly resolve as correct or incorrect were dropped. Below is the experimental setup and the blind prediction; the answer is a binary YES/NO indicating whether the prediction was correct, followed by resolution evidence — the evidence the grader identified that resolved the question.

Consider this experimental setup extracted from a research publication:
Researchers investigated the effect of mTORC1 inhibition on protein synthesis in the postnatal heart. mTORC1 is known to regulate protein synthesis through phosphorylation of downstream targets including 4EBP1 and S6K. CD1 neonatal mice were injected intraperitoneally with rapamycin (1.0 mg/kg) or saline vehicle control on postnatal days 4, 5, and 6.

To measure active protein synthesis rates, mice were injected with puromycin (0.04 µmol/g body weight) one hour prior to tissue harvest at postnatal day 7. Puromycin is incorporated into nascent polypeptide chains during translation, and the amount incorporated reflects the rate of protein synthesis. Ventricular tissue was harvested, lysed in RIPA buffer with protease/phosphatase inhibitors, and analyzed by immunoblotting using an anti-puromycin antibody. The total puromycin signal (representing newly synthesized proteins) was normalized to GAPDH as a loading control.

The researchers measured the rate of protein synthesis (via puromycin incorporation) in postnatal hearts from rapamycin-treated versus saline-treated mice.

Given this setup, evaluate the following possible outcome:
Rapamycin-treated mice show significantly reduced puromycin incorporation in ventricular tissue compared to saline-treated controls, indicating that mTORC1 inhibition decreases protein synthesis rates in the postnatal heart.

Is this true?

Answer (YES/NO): NO